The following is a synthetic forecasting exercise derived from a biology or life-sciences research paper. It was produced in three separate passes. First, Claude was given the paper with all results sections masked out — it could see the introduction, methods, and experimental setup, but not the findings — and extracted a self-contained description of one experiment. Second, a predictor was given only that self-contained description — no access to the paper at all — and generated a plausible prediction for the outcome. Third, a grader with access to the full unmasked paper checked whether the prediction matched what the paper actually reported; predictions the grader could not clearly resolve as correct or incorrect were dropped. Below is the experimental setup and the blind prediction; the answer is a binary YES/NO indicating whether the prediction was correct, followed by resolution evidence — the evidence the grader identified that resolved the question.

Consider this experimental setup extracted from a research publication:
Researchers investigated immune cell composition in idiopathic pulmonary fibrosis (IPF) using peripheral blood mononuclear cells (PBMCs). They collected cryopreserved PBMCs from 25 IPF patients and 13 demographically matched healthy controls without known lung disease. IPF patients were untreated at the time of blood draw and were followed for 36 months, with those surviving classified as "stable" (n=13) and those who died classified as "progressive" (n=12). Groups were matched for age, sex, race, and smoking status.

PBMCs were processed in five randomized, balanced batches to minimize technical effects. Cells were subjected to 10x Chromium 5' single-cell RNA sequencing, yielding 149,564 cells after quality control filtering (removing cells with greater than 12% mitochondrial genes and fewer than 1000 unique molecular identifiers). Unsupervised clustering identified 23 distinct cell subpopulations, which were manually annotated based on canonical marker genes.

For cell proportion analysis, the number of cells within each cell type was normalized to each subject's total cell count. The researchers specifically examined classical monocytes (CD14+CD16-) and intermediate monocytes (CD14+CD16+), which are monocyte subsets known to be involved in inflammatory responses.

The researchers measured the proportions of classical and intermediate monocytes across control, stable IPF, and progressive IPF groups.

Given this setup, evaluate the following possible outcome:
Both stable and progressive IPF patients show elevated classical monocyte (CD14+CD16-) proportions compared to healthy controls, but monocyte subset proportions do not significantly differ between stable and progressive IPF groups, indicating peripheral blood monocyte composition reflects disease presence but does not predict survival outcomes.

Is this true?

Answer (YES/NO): NO